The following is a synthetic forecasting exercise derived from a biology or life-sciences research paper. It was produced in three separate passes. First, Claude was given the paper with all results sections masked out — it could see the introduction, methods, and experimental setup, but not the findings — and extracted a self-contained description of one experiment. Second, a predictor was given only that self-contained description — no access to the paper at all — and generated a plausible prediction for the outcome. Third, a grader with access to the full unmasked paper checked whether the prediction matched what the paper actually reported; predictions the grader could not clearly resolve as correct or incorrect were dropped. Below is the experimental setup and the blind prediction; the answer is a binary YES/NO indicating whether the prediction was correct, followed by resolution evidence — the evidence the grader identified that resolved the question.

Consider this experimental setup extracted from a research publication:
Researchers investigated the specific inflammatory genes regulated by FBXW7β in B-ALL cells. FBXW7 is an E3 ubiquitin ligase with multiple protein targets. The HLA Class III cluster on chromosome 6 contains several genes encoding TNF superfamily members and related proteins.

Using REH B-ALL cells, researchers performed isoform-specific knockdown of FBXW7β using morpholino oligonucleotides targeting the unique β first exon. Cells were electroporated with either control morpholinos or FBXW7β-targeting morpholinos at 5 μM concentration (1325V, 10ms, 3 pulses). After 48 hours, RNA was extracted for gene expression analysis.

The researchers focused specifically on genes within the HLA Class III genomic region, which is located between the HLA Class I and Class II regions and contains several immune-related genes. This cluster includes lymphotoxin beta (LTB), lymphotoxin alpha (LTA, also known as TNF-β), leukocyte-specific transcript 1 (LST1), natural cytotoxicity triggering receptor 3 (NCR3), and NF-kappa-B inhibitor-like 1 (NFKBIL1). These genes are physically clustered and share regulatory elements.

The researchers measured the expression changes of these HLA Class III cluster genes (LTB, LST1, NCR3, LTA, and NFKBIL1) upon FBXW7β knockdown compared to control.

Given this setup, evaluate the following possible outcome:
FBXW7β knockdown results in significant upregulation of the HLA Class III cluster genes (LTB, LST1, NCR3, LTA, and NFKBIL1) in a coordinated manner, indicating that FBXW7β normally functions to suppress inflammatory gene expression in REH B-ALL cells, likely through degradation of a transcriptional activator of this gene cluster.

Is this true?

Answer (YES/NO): NO